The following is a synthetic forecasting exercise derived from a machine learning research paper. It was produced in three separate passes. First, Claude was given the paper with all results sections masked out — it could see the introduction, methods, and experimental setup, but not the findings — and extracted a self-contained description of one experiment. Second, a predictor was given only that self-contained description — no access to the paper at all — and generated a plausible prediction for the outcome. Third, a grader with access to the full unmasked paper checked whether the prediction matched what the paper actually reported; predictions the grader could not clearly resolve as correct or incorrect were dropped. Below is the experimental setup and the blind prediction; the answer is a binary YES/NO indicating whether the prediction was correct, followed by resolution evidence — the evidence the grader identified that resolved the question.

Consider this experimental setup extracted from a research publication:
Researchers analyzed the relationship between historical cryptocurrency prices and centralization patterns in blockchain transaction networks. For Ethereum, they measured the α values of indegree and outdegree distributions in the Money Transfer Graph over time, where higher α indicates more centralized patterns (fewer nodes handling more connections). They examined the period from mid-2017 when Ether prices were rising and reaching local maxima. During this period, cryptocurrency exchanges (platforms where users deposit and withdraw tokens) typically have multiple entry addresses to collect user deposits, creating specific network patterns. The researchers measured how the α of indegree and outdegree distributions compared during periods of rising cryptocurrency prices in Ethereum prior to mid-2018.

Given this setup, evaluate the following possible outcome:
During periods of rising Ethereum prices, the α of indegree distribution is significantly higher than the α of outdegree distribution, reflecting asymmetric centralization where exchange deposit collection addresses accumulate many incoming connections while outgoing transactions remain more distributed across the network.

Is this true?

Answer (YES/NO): NO